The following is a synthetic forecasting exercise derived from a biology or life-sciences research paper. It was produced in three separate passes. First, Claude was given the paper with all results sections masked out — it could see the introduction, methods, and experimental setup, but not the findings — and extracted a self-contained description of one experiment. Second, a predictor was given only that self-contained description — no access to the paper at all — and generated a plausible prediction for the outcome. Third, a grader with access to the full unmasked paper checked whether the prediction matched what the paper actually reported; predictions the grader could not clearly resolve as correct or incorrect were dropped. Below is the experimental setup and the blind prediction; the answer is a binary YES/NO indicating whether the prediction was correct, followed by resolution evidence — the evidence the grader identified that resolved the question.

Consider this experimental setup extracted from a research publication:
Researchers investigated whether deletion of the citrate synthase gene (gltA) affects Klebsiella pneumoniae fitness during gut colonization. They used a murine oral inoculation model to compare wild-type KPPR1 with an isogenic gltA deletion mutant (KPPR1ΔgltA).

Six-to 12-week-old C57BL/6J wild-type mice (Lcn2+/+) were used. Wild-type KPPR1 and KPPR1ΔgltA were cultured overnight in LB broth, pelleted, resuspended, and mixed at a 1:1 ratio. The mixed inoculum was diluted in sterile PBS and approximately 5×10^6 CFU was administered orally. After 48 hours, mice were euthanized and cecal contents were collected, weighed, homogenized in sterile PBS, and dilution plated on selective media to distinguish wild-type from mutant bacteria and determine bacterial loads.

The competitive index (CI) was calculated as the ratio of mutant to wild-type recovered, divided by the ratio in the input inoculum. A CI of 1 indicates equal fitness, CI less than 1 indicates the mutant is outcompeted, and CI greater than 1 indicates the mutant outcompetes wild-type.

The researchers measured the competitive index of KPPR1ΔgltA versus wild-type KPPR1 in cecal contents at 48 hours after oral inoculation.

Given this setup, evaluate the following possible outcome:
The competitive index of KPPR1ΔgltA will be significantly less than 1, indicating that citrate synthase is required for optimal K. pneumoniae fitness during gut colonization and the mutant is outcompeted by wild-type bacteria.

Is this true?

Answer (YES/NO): YES